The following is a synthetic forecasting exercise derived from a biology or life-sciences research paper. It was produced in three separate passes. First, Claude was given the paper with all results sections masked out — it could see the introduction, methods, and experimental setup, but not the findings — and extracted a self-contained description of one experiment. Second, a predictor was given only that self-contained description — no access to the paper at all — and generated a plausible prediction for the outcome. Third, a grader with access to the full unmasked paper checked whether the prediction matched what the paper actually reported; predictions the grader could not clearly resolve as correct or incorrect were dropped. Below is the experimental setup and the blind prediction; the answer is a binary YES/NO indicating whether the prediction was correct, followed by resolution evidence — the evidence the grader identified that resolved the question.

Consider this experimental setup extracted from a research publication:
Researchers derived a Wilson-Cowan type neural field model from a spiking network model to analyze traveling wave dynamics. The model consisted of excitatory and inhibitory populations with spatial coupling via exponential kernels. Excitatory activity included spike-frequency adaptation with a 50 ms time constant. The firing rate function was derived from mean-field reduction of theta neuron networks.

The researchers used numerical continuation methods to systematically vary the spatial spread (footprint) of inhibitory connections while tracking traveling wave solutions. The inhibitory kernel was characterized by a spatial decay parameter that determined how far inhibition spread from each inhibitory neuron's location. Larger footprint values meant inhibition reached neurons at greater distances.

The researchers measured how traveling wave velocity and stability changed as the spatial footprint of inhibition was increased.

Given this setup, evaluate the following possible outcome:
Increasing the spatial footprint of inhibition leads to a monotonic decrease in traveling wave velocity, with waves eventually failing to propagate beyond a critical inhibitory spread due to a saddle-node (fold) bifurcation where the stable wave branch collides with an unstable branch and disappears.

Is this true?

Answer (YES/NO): NO